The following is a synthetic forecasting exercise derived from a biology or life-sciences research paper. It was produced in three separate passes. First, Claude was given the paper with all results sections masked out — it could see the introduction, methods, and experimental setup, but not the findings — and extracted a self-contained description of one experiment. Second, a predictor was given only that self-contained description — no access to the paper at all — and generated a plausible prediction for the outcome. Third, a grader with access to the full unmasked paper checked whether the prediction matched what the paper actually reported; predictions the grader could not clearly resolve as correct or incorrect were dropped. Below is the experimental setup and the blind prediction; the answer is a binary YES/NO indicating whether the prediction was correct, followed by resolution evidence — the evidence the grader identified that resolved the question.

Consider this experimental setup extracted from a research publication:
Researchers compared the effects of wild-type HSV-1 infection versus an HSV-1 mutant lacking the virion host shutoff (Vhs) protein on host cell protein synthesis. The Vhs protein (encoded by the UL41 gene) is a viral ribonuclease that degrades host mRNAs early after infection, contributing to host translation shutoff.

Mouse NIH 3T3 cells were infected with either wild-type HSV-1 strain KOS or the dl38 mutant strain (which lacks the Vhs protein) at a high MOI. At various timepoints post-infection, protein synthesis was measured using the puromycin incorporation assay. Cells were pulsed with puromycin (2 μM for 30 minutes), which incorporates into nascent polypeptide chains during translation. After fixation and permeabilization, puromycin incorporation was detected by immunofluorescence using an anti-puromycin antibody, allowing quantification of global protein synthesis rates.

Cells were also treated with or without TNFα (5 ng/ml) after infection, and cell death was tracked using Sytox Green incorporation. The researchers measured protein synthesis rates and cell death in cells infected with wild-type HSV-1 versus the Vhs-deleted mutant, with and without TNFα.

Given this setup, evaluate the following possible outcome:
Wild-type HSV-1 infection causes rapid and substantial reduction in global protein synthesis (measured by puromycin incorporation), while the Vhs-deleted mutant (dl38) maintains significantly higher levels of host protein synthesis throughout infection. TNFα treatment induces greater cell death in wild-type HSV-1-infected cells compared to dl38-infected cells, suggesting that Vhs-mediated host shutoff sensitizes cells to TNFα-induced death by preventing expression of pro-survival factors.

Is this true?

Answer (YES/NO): YES